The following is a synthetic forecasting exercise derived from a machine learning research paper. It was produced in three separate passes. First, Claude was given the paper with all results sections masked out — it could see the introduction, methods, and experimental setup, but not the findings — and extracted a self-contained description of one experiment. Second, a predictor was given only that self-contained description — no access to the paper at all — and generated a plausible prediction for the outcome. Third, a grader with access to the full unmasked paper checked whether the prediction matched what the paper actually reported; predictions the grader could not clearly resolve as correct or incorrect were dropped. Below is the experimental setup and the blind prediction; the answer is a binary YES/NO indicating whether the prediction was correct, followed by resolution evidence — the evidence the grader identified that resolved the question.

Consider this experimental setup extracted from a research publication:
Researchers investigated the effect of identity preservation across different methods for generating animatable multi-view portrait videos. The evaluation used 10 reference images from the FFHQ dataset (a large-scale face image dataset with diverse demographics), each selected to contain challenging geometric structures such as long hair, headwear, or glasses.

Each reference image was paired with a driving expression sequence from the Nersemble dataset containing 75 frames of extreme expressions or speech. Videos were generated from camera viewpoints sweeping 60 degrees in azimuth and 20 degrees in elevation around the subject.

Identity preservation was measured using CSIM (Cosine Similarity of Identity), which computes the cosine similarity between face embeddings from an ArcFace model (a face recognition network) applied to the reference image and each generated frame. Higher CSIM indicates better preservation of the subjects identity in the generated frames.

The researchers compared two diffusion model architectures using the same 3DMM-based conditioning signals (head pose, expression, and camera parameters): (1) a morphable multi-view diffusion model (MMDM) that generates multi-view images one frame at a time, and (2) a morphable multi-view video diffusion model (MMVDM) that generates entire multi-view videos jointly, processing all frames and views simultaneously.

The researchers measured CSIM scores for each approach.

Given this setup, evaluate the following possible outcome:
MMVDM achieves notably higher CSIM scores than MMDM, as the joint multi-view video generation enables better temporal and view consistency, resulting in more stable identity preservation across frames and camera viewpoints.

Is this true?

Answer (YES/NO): NO